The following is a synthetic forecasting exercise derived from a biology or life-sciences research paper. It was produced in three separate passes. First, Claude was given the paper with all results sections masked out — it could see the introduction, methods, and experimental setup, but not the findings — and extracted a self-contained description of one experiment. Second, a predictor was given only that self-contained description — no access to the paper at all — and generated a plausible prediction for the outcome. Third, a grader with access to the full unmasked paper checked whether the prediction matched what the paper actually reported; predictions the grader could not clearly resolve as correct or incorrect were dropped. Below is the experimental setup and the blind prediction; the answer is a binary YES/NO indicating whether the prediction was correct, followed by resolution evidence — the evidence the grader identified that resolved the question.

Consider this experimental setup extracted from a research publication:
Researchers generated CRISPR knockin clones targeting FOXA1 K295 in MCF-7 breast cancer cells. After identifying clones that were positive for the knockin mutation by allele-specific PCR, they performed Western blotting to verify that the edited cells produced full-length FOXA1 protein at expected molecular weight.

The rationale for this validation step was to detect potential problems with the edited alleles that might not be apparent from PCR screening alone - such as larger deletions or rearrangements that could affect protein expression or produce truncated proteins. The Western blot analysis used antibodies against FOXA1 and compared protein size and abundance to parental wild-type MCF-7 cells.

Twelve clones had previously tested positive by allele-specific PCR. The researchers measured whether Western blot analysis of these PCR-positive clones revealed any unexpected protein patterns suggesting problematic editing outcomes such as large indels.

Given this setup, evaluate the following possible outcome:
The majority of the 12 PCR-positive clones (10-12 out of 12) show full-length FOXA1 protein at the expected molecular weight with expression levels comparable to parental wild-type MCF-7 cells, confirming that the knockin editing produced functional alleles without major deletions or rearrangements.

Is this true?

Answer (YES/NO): NO